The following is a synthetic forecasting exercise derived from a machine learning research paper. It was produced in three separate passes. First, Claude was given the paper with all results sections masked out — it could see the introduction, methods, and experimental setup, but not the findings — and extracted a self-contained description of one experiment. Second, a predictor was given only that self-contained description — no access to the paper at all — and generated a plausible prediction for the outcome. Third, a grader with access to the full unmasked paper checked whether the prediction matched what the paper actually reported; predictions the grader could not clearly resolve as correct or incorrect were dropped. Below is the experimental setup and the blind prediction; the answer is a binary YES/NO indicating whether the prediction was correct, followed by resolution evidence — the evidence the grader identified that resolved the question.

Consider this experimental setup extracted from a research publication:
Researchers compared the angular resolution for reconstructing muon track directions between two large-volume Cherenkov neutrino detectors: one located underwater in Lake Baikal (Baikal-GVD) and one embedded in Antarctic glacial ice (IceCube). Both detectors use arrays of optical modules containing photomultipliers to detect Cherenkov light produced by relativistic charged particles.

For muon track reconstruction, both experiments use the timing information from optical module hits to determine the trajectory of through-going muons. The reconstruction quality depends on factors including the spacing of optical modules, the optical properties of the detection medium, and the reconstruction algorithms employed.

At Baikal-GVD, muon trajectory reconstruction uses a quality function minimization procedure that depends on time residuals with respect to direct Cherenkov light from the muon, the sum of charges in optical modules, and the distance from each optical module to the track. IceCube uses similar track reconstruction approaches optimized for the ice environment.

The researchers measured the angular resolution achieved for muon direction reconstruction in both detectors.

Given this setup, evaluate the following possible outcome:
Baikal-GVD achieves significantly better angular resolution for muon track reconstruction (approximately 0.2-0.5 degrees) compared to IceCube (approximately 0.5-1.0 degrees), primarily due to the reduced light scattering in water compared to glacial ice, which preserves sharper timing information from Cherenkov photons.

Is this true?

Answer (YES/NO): NO